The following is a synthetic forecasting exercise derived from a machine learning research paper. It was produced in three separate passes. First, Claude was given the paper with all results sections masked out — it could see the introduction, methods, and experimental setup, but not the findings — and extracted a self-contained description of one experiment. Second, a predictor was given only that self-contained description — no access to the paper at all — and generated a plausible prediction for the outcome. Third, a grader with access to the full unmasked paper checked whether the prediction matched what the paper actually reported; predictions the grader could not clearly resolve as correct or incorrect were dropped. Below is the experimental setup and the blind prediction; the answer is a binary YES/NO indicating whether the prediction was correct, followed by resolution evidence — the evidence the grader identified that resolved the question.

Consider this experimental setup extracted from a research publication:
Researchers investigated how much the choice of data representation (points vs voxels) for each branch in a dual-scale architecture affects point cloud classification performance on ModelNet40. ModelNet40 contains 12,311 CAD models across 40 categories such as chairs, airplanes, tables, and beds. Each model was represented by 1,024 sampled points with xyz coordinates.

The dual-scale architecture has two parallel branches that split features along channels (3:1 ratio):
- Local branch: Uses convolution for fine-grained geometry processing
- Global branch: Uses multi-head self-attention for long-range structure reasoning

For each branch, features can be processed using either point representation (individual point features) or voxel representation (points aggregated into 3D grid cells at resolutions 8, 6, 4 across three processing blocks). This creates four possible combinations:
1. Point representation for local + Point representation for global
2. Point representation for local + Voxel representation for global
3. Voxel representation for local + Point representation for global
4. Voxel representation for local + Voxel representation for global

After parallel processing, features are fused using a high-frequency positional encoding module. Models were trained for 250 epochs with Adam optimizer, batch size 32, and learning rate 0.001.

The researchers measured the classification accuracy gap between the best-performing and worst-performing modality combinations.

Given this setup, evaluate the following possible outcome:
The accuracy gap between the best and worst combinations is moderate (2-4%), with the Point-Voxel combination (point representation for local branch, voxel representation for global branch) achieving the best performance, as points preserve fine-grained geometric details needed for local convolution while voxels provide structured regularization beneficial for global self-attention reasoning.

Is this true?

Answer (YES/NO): NO